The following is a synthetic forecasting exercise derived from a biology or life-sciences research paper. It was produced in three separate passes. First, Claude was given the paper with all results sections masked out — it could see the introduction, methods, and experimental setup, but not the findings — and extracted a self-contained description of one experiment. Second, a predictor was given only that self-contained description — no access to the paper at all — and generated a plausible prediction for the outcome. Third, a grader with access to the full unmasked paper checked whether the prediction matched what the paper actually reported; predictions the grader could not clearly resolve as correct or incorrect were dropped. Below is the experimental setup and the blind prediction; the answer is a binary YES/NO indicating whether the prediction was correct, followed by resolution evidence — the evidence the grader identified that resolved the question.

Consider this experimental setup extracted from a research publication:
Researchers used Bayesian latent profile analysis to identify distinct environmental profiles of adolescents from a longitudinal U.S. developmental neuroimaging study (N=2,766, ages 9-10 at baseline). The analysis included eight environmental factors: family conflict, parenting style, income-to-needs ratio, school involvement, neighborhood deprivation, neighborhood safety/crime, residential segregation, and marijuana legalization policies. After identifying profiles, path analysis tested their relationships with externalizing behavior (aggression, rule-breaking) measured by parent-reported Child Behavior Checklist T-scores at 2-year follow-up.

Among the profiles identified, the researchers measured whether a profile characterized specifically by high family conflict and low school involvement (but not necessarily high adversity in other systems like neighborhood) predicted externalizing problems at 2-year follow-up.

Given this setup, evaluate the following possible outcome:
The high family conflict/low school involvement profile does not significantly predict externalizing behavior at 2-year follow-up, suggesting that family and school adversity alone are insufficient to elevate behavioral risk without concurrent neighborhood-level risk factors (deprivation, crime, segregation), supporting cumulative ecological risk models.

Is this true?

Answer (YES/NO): NO